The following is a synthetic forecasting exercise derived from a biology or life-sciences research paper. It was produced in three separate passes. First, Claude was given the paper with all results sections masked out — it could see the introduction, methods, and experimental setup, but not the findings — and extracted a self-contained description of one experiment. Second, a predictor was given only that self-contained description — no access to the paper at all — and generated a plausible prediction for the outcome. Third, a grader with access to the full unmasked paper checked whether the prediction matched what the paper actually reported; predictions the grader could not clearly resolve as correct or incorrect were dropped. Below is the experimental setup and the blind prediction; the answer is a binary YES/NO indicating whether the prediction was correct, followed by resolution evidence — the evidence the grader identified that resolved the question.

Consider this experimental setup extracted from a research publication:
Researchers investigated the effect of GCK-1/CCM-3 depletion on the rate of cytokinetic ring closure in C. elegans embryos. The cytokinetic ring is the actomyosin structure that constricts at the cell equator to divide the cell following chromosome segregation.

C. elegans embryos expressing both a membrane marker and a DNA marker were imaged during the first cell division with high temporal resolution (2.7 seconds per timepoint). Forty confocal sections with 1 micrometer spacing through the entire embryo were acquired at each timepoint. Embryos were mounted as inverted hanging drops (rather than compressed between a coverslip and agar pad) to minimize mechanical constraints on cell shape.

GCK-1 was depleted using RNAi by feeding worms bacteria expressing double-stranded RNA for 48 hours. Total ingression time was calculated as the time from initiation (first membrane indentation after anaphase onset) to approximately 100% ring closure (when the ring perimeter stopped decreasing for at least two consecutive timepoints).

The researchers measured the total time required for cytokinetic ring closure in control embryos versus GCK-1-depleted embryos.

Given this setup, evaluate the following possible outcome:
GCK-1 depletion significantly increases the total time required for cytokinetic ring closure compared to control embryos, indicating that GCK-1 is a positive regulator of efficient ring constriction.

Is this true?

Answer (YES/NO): NO